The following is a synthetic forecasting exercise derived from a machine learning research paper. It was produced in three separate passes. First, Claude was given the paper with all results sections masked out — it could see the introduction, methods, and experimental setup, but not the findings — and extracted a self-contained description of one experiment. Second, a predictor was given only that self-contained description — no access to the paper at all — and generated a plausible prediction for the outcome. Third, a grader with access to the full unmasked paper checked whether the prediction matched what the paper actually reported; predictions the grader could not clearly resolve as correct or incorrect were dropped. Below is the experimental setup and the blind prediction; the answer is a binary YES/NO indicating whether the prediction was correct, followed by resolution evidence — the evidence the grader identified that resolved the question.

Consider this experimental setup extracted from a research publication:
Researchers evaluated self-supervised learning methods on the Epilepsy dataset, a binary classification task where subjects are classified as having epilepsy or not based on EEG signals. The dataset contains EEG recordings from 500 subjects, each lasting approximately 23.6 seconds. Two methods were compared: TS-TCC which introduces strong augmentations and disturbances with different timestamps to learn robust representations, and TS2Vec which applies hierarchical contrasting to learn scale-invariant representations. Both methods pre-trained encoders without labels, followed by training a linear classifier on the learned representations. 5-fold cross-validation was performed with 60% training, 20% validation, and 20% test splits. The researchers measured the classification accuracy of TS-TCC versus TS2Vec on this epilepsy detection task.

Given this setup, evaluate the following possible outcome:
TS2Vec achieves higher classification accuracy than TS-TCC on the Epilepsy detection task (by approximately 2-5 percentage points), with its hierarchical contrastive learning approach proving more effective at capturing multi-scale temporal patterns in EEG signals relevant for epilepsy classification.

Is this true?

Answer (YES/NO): NO